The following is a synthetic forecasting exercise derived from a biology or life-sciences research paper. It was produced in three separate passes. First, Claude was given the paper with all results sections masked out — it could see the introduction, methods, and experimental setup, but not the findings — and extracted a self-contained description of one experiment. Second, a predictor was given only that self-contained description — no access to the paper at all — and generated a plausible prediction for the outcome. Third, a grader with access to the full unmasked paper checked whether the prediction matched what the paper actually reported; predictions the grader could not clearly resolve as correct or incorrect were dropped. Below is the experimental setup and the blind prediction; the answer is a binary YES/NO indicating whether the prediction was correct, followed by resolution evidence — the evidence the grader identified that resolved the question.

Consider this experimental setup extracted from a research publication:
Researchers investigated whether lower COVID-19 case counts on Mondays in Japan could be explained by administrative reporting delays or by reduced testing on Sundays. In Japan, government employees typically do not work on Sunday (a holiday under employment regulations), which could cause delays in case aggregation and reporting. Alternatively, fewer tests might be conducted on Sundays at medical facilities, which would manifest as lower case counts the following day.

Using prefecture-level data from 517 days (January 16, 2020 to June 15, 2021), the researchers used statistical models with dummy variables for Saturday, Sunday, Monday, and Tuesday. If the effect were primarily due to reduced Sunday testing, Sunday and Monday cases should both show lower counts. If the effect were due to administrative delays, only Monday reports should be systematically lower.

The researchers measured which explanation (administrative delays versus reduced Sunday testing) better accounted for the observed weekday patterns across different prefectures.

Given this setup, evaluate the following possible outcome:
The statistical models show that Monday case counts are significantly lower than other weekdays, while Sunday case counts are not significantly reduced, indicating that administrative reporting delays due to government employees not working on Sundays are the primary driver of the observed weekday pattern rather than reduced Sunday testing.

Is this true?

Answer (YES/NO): NO